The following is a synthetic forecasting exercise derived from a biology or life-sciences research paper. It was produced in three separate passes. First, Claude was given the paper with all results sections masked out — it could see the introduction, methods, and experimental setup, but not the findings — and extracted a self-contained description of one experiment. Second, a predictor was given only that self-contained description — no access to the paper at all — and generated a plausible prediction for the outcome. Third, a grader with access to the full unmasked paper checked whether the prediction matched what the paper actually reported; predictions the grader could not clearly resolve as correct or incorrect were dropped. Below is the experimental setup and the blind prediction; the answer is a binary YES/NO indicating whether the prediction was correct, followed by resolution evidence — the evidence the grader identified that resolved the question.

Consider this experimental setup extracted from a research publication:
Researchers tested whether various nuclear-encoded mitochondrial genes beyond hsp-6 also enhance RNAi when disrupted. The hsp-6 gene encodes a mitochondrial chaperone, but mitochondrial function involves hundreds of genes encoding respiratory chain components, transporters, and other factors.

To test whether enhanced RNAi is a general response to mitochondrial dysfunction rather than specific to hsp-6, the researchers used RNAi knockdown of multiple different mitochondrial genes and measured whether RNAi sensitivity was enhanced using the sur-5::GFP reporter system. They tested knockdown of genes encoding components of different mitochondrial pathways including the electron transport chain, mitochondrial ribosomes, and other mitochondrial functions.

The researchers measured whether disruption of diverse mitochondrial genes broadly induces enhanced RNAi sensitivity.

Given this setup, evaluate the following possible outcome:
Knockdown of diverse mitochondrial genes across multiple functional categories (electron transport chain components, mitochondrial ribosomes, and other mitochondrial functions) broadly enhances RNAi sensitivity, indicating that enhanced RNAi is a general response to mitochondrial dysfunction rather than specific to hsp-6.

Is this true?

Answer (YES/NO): NO